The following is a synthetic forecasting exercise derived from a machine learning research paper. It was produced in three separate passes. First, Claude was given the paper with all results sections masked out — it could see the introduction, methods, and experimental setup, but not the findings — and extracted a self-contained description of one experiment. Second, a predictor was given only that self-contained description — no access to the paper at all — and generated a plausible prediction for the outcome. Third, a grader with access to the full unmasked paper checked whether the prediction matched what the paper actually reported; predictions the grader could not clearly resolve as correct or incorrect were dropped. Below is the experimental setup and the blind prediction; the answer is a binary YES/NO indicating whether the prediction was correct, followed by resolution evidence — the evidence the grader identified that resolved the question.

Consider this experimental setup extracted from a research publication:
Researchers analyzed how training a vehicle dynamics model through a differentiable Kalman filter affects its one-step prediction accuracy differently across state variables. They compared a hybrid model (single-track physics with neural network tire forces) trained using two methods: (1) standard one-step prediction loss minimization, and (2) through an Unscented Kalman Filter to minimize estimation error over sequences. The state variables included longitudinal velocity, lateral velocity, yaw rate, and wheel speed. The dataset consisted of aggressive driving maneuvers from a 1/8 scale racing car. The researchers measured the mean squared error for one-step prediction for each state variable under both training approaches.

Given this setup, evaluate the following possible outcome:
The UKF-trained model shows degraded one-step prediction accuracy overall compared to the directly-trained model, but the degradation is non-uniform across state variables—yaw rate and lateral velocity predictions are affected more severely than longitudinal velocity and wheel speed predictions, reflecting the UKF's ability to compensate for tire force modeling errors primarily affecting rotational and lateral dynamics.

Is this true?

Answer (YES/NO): NO